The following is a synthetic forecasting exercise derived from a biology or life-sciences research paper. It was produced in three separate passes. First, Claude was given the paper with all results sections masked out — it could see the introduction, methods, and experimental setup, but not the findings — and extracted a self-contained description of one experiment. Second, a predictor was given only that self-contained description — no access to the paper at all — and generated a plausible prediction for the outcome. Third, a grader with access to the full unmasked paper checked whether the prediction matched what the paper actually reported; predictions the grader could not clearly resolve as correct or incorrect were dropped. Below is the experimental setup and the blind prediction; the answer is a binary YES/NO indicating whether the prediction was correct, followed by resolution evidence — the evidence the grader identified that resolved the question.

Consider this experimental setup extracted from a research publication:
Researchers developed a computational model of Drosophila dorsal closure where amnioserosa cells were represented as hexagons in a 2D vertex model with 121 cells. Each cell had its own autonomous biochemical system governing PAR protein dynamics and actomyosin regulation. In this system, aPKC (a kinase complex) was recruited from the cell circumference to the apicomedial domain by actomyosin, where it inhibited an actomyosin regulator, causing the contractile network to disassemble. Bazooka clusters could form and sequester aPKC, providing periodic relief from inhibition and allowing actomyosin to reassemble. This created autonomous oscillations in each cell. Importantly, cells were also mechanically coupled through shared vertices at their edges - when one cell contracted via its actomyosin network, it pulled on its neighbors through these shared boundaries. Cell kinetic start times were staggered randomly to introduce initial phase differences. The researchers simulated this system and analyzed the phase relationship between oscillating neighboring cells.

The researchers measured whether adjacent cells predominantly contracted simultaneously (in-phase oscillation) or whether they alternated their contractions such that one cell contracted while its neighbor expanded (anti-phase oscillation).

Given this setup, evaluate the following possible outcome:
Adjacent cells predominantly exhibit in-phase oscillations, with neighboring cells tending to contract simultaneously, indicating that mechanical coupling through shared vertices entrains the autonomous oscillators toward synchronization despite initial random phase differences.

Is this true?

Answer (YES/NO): NO